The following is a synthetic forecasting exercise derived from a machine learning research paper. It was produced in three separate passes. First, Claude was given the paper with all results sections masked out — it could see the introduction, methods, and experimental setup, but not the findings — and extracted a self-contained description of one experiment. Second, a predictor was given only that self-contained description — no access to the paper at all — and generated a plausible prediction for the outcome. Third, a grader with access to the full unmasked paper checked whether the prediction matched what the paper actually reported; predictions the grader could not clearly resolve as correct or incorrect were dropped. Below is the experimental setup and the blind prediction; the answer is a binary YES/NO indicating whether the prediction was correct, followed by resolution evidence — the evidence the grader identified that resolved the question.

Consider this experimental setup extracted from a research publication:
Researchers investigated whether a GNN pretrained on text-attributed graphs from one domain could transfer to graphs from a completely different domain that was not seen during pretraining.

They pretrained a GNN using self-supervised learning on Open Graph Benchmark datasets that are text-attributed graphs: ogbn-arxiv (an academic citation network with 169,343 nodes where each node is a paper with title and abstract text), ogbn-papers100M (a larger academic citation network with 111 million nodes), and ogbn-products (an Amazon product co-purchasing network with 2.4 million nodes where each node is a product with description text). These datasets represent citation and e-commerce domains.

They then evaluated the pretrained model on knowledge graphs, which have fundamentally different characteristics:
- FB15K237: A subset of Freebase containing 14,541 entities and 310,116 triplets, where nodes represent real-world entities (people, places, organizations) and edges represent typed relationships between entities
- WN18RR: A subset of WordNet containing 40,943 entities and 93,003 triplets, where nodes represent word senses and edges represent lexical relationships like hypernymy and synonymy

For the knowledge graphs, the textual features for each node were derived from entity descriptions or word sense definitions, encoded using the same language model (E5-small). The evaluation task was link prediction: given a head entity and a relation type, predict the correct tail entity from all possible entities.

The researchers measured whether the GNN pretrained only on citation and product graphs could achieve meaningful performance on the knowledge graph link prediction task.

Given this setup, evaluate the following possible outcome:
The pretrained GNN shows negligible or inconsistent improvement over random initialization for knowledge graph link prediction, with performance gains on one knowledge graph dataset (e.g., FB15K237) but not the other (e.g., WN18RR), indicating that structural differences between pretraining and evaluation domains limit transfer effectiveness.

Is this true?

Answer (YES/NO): NO